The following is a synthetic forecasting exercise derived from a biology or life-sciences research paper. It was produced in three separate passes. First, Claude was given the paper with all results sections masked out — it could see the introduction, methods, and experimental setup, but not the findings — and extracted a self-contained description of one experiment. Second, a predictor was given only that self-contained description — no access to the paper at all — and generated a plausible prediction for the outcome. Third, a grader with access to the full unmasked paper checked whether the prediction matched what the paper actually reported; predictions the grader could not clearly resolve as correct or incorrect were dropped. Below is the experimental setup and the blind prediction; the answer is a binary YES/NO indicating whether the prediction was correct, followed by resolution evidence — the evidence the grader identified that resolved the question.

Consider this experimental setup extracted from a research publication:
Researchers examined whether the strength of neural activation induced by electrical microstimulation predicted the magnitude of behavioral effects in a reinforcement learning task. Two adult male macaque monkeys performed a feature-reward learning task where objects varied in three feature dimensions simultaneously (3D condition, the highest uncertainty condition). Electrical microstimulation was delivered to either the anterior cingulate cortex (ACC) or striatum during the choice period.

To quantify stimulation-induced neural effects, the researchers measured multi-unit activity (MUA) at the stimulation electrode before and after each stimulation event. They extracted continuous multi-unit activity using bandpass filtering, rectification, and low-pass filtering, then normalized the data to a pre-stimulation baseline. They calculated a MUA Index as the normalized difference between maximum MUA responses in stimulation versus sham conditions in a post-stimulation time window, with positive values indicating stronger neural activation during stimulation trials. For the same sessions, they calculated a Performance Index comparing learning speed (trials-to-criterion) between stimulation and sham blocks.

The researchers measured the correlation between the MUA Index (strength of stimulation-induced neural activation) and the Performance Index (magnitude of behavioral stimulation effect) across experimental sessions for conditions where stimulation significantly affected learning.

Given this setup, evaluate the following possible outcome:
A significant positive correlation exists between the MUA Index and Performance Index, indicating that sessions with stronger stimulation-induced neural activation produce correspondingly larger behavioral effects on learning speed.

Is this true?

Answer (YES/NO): NO